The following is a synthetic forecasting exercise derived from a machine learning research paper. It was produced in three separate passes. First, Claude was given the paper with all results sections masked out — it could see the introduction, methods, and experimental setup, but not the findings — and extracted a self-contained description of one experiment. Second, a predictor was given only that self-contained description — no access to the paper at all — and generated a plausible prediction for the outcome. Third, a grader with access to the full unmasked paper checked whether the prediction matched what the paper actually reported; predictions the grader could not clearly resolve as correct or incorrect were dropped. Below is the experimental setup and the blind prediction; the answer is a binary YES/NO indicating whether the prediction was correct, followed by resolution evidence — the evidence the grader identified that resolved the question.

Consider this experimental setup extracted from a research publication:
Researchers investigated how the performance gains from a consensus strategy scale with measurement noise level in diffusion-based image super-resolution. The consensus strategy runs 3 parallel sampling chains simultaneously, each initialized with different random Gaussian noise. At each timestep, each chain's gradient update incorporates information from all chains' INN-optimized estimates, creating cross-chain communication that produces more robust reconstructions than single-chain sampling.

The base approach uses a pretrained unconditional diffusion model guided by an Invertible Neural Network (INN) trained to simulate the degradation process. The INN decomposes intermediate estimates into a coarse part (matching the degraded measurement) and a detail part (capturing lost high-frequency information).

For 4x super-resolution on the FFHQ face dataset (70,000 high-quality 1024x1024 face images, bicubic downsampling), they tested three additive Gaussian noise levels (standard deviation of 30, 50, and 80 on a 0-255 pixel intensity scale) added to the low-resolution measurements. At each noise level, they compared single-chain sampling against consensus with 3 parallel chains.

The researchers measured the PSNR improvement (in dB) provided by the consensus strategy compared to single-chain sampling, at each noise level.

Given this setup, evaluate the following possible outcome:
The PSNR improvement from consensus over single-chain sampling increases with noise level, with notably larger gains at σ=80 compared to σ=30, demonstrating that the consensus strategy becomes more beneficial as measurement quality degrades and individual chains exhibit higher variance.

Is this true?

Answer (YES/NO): YES